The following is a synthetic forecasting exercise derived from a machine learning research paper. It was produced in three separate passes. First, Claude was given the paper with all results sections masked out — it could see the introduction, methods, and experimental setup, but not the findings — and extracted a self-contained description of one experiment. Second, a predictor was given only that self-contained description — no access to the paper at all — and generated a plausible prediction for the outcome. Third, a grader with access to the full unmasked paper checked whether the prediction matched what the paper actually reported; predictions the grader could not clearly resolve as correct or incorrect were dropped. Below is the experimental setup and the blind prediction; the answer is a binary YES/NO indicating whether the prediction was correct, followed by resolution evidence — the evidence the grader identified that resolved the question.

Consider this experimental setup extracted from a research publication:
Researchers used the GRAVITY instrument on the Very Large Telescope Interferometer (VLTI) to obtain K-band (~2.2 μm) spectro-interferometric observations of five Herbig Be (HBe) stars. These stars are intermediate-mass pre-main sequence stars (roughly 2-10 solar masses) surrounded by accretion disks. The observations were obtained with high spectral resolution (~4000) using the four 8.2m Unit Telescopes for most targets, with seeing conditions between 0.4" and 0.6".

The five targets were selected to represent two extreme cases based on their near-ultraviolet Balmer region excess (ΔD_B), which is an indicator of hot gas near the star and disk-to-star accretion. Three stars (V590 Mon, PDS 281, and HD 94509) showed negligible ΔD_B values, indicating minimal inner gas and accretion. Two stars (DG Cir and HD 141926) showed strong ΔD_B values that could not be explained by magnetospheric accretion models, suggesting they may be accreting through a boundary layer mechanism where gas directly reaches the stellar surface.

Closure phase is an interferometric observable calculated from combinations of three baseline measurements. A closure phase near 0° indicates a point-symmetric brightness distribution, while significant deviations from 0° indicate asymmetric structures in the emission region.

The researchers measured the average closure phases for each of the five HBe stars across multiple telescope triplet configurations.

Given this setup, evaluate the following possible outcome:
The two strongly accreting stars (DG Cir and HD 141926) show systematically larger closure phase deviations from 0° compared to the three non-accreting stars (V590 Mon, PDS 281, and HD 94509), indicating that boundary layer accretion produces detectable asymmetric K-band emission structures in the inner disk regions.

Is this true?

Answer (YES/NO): NO